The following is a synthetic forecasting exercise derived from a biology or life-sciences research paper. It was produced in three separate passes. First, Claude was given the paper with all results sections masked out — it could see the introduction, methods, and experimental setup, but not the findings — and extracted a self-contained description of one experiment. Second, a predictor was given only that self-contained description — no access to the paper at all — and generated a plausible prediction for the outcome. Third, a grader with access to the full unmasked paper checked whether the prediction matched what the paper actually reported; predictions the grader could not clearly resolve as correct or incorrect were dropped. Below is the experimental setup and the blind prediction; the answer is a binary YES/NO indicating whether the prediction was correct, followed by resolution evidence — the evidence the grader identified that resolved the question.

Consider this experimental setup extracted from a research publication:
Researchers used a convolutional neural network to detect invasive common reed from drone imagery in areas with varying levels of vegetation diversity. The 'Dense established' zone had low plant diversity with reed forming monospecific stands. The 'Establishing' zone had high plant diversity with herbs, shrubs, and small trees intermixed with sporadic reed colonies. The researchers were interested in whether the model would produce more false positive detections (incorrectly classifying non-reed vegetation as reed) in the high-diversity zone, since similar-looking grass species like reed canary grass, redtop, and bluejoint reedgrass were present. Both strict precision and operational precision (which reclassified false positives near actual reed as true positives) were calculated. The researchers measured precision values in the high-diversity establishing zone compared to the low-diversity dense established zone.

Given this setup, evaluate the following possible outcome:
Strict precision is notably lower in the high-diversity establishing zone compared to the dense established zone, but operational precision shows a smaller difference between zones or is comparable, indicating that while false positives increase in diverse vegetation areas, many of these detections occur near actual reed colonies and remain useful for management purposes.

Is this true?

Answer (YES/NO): YES